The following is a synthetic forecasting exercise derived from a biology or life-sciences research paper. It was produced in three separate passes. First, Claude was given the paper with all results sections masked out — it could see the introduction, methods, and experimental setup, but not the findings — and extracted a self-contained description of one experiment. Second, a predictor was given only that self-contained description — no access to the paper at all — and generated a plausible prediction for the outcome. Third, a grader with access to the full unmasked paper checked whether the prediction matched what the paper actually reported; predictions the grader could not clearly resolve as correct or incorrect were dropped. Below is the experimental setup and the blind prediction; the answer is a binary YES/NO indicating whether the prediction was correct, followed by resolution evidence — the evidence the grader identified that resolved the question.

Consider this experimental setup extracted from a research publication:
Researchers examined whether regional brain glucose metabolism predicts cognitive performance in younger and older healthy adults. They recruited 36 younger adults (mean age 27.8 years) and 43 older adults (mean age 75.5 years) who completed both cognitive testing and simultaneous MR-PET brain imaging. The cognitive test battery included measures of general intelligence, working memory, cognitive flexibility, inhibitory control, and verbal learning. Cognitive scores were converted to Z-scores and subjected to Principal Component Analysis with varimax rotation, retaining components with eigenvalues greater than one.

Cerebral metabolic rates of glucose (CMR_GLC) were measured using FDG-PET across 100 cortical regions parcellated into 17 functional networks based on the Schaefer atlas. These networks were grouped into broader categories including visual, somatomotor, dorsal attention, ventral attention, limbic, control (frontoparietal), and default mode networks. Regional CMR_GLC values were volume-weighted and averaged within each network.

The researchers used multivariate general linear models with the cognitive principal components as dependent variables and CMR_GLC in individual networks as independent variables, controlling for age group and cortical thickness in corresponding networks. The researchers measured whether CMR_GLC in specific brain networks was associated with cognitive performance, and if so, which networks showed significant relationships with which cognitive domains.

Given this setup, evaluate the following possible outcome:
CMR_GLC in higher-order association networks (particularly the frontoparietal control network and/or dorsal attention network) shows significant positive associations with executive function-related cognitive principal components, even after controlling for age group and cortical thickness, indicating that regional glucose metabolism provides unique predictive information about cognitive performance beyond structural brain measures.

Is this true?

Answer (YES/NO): NO